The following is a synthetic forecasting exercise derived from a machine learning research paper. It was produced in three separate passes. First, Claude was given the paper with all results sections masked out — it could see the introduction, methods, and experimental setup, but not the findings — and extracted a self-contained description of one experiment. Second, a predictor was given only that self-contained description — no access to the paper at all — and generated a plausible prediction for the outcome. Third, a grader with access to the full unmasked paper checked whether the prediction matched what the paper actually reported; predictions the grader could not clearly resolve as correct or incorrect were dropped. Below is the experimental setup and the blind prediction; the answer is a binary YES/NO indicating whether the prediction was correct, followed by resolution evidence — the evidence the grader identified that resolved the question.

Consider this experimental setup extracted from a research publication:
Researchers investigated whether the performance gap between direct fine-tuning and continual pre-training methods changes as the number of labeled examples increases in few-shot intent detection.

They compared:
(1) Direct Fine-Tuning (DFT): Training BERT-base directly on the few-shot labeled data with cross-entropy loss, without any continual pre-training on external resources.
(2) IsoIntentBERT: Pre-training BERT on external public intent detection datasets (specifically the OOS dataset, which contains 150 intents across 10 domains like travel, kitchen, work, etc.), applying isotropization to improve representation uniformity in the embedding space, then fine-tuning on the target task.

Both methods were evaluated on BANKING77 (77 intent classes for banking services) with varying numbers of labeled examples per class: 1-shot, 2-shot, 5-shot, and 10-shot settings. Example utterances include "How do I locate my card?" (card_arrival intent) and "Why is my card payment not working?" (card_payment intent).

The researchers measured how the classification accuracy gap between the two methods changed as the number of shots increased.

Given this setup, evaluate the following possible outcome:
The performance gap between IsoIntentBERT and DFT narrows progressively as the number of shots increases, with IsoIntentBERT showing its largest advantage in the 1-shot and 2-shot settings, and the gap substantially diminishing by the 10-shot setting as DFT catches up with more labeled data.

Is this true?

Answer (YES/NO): YES